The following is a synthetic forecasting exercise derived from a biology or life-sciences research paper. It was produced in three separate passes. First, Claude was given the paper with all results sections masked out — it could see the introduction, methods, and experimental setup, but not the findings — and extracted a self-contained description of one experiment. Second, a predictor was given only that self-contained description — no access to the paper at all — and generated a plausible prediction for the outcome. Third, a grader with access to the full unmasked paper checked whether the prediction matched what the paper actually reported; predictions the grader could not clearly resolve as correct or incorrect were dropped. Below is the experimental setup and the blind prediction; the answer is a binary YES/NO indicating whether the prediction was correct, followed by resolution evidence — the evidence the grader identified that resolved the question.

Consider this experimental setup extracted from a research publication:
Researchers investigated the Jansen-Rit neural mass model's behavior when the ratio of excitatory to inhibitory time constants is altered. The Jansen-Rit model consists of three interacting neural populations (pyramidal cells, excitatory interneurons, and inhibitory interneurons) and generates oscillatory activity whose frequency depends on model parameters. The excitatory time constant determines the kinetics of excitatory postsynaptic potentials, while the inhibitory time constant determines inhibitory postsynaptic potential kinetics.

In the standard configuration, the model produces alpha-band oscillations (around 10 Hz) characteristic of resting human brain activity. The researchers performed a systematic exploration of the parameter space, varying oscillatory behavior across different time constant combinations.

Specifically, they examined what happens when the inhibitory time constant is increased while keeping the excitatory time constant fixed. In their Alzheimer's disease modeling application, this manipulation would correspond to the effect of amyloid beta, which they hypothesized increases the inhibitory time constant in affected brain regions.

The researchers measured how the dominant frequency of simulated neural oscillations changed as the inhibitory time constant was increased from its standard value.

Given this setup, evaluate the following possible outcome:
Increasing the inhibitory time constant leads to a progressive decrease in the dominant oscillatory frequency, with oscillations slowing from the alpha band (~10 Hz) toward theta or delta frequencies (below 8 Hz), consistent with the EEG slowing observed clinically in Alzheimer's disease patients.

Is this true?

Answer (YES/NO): YES